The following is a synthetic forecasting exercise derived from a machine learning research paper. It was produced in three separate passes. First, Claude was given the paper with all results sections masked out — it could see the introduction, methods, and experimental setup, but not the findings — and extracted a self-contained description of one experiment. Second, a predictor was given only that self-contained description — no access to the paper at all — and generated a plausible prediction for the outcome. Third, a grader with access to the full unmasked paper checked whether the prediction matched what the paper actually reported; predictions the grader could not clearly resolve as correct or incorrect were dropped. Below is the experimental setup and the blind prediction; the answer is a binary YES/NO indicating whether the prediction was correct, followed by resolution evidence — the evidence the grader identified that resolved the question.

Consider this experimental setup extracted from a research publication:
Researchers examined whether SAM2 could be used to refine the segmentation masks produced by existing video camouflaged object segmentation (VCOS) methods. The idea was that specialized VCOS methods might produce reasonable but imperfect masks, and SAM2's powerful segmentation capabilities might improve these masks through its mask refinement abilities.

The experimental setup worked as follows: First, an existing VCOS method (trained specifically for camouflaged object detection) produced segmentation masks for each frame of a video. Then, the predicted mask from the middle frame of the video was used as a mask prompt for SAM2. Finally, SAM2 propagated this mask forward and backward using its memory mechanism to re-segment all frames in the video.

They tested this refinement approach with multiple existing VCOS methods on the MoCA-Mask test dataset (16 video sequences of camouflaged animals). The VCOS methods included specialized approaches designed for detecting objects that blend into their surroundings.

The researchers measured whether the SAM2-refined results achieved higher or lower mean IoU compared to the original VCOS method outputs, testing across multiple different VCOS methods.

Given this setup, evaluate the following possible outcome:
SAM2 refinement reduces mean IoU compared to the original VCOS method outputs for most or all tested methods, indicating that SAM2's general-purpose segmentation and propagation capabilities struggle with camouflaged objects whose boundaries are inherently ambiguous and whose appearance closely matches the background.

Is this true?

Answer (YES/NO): NO